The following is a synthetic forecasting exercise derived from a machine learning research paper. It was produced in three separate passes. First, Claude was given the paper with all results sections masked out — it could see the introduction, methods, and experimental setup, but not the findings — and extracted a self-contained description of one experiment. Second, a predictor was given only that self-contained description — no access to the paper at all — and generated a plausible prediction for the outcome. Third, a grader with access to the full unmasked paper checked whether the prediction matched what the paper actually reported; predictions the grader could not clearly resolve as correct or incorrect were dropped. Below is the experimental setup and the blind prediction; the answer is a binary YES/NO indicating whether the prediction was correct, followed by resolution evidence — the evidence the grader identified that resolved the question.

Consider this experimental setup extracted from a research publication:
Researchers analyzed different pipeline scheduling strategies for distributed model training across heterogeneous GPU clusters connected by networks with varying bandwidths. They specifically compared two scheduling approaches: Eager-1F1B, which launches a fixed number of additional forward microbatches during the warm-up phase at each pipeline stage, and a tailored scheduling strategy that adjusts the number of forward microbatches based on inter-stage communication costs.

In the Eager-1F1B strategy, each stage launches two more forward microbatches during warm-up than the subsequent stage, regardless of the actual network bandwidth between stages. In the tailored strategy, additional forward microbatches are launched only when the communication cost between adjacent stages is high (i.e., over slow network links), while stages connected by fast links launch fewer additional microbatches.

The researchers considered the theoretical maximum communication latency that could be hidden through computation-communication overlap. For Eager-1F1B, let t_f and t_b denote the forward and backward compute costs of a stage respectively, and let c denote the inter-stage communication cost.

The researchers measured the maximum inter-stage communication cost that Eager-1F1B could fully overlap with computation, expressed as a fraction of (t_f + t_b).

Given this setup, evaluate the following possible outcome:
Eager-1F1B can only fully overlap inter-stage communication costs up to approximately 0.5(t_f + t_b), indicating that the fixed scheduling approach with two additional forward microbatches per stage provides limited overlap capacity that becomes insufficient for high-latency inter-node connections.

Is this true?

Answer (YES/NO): YES